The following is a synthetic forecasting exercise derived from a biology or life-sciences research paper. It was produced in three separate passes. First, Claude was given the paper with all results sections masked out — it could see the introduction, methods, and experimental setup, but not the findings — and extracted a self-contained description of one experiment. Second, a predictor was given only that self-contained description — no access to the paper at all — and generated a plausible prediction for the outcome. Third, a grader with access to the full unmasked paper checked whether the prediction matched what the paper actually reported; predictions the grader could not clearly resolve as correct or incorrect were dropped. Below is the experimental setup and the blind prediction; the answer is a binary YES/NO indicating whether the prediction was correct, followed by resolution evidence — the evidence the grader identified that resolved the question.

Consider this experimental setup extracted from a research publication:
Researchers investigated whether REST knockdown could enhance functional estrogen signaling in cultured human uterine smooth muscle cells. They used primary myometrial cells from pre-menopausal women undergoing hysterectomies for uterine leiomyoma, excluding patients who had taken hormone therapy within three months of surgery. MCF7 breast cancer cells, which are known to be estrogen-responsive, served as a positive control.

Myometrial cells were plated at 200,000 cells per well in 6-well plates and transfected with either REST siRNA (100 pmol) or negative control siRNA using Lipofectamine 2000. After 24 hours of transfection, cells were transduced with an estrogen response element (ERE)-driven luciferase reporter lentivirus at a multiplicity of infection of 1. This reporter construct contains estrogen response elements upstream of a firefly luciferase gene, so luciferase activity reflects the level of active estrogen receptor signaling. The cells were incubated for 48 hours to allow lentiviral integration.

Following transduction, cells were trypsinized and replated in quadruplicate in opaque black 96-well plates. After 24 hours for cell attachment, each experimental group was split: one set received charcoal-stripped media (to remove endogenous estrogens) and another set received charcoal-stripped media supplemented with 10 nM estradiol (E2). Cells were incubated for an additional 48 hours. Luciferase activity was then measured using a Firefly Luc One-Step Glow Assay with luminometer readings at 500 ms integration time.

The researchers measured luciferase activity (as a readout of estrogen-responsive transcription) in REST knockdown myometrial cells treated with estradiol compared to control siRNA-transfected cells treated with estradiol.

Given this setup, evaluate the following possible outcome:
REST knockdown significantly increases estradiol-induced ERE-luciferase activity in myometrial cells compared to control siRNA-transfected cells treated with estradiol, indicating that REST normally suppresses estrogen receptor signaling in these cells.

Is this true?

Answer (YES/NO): YES